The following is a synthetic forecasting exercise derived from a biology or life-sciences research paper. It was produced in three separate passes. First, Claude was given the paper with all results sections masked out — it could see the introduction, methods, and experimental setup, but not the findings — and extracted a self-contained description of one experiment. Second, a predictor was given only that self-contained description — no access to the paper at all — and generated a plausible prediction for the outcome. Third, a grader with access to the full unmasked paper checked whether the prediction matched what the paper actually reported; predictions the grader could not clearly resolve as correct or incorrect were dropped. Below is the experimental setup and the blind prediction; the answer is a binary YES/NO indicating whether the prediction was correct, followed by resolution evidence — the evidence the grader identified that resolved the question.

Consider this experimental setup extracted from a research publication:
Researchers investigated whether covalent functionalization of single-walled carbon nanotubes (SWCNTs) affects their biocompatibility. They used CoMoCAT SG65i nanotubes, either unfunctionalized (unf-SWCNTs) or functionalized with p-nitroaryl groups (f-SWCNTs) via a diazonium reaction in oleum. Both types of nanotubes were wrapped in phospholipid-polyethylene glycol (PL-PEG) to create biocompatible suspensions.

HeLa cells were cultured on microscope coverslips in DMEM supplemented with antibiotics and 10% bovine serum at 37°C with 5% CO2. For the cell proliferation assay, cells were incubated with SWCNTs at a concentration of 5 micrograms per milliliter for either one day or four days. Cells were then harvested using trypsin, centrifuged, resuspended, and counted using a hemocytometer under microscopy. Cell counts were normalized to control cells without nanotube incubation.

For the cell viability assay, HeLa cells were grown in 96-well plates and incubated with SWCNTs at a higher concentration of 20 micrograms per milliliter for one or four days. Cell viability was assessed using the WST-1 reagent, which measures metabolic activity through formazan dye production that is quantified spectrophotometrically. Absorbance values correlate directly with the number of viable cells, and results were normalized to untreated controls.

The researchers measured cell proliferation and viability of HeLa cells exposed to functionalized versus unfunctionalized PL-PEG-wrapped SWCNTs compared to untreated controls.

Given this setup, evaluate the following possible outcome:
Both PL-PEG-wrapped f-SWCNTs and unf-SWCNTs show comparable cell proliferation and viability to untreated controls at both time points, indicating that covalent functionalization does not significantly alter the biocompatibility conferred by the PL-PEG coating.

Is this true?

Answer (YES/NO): YES